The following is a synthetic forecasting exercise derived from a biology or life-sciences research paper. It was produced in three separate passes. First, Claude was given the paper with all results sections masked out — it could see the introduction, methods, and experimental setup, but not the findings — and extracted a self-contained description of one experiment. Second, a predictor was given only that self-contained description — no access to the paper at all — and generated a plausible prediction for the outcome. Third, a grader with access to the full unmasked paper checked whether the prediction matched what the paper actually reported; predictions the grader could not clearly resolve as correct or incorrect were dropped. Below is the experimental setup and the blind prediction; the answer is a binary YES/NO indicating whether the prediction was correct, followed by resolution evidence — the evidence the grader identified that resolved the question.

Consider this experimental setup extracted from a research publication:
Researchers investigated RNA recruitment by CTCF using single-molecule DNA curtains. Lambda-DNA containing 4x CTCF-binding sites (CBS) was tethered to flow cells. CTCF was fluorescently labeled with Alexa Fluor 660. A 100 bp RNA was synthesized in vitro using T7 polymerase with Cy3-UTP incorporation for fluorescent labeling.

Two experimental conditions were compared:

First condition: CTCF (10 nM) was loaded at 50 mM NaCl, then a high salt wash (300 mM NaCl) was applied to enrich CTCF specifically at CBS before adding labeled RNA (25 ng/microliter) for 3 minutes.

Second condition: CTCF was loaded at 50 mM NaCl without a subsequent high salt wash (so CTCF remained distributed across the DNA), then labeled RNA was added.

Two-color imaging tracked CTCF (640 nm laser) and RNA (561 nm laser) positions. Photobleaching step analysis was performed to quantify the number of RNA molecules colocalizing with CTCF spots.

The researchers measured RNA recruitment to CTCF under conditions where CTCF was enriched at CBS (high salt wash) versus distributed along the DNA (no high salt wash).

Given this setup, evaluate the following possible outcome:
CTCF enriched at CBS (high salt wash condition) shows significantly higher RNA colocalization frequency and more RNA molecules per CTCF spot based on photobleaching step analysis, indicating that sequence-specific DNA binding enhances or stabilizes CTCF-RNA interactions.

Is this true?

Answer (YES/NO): NO